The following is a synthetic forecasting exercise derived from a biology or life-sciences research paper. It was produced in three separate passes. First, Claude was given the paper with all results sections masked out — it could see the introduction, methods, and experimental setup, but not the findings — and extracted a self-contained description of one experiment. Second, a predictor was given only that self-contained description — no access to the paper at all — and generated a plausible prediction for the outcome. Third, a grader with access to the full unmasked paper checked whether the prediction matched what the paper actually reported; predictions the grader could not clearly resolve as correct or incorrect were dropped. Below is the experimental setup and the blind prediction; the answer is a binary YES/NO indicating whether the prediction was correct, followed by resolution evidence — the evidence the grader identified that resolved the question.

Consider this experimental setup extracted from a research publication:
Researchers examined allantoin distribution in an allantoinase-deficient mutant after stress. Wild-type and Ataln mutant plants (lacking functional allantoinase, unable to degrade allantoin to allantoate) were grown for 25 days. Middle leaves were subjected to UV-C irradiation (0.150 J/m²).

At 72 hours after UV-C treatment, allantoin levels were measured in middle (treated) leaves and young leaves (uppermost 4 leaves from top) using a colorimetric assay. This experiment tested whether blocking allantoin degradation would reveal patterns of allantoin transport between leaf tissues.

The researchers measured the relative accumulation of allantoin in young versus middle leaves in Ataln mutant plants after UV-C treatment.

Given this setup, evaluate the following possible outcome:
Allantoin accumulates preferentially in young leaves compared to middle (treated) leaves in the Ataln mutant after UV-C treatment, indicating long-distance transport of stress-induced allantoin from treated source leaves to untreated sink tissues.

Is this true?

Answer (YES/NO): YES